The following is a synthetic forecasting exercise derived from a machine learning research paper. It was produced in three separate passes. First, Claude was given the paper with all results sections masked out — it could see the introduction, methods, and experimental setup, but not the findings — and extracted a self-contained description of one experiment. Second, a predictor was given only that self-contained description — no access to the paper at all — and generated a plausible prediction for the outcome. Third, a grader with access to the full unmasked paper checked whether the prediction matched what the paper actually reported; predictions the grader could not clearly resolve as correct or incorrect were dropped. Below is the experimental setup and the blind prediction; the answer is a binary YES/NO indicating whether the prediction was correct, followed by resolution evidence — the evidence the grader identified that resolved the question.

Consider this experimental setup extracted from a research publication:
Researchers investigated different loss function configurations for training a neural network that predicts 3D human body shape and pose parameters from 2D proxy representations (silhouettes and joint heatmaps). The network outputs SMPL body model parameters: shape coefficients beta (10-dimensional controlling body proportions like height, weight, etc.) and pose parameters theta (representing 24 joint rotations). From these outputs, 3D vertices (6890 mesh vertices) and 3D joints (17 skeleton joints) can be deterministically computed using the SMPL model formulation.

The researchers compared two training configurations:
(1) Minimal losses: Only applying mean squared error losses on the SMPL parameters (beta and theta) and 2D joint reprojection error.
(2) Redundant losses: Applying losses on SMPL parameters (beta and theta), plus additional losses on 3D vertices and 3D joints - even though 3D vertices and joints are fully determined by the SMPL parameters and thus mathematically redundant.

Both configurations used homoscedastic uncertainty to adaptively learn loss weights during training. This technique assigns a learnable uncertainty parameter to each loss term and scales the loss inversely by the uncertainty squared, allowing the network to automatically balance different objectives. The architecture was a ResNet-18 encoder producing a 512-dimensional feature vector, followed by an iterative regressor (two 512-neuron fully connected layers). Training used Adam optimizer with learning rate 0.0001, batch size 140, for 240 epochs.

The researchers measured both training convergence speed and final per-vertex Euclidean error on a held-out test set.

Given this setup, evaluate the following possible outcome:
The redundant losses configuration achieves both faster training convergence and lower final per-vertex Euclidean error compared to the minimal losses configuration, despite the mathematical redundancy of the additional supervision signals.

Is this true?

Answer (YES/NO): YES